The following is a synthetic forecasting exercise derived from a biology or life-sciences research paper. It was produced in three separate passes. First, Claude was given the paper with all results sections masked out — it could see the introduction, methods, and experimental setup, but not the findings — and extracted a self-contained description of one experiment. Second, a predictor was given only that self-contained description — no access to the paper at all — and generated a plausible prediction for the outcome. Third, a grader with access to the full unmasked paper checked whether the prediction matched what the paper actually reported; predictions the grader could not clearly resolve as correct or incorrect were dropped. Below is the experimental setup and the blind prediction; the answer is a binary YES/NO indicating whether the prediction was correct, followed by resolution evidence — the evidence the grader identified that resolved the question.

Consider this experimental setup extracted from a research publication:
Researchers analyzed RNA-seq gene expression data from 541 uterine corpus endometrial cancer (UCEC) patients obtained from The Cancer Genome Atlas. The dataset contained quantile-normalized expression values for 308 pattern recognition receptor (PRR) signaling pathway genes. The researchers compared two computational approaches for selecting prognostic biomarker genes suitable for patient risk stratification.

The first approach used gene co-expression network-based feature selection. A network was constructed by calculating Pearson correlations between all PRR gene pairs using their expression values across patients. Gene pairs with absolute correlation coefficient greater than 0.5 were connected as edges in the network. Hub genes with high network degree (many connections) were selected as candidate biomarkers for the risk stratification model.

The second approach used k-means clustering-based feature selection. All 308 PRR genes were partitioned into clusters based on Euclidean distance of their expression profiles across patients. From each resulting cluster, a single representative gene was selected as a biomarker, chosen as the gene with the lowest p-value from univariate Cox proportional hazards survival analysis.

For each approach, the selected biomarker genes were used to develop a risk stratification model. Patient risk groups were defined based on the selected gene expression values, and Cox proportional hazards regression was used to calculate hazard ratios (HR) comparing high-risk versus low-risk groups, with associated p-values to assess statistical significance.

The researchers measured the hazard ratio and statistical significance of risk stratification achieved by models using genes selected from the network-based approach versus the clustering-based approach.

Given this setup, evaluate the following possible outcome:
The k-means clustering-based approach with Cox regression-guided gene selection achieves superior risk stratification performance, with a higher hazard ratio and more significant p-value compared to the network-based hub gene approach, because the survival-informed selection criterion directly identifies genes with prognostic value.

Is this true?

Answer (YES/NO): YES